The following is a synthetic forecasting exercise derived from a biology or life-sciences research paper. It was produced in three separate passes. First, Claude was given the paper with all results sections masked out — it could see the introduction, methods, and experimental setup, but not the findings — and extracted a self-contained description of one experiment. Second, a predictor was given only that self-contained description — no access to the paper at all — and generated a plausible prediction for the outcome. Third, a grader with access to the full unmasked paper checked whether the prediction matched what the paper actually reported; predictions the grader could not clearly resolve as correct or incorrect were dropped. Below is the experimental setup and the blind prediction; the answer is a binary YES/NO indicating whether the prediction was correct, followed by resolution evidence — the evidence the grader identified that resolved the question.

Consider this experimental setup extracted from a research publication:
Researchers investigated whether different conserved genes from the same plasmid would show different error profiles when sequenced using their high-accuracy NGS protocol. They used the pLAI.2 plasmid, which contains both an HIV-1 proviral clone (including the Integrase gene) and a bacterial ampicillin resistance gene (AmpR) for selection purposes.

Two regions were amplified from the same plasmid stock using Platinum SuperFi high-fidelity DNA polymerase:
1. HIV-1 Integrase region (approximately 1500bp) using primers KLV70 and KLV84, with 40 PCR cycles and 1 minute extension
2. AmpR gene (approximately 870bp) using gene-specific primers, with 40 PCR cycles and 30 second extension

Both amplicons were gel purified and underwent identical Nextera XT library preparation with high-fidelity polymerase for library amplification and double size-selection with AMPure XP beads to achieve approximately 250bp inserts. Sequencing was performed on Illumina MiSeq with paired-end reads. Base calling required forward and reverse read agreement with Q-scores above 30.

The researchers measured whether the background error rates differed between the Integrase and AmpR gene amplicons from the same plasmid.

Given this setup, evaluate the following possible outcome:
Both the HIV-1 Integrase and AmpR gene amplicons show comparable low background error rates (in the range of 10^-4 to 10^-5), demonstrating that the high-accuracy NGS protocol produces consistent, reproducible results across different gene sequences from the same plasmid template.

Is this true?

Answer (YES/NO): YES